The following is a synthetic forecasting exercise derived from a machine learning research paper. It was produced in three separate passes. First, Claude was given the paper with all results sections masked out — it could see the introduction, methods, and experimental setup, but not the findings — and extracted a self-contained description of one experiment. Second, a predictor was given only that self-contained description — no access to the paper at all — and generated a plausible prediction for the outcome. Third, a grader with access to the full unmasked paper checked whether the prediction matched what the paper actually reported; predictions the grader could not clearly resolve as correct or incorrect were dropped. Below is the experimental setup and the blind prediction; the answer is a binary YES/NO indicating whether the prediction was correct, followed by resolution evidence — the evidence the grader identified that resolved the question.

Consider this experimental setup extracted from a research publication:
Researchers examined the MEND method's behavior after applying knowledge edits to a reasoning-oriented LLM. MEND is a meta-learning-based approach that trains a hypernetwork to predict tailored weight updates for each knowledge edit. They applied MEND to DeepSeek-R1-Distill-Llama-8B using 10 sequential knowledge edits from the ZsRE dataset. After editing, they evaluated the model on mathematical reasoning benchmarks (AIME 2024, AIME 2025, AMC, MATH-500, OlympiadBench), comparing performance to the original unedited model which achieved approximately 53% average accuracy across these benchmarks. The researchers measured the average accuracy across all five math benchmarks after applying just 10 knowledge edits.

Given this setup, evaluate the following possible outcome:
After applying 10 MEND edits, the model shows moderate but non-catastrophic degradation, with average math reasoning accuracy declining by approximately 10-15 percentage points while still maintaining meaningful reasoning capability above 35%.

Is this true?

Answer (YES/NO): NO